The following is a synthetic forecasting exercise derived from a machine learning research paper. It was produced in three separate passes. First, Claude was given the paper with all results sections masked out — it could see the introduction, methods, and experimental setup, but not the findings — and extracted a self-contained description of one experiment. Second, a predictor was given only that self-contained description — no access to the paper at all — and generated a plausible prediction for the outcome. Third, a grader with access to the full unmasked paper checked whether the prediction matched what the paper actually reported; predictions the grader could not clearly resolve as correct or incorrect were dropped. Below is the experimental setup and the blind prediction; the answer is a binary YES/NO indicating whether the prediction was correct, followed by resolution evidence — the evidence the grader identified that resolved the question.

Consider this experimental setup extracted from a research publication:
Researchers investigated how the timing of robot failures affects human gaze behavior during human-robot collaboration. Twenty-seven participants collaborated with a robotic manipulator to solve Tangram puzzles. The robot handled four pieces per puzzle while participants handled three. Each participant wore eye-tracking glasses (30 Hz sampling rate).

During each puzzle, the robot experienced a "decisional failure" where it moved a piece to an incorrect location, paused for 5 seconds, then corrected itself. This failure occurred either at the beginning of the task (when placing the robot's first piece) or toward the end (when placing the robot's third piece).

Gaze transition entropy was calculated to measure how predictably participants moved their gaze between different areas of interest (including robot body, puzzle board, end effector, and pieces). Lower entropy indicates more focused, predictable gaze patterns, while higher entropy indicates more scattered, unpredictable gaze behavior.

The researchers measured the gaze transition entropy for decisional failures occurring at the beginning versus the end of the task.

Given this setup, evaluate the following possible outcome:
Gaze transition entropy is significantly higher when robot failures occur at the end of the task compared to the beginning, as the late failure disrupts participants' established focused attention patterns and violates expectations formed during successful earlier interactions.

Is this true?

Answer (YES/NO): NO